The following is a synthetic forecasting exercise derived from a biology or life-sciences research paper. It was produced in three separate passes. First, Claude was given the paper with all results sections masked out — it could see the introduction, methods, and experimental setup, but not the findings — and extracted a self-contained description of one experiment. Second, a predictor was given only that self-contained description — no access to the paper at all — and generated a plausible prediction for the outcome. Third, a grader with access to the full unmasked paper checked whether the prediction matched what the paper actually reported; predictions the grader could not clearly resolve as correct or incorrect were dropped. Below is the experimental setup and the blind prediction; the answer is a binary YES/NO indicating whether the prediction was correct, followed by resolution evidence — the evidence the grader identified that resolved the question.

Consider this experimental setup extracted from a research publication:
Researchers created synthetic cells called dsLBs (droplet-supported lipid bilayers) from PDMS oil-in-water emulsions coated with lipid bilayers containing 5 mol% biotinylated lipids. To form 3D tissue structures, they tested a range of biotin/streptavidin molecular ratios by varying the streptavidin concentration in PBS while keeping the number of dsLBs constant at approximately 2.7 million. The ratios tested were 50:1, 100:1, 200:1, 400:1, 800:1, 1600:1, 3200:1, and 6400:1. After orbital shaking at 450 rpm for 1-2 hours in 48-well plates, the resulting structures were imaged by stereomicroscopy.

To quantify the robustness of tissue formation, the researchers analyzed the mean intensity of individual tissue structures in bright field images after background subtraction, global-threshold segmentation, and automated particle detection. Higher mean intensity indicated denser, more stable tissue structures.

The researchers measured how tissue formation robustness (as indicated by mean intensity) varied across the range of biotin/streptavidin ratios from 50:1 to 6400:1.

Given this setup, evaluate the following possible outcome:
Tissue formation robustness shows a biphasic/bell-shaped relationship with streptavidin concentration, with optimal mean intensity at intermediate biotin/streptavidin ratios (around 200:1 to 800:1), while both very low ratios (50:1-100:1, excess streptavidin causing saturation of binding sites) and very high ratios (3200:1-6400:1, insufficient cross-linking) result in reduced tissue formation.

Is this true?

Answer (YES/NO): NO